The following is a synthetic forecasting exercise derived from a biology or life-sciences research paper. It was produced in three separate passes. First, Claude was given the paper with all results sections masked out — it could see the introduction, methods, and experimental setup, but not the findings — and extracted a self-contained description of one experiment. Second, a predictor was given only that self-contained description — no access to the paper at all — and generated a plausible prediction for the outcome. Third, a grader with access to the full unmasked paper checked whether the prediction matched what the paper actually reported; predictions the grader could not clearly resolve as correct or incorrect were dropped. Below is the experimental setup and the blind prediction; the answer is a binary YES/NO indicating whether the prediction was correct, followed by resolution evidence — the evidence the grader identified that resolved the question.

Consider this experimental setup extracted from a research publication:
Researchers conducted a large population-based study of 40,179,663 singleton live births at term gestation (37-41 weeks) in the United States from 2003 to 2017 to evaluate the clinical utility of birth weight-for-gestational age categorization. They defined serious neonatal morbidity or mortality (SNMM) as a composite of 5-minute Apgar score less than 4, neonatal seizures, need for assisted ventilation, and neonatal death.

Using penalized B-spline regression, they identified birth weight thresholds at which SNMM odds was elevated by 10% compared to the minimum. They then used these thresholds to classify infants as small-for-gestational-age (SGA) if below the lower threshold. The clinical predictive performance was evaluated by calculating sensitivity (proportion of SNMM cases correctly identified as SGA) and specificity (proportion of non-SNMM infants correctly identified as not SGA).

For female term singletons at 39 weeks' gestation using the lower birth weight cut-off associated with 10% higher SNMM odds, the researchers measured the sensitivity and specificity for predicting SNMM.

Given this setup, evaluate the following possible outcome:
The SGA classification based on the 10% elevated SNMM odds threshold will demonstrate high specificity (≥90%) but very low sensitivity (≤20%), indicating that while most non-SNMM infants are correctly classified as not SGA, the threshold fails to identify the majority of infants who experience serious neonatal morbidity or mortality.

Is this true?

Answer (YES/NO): NO